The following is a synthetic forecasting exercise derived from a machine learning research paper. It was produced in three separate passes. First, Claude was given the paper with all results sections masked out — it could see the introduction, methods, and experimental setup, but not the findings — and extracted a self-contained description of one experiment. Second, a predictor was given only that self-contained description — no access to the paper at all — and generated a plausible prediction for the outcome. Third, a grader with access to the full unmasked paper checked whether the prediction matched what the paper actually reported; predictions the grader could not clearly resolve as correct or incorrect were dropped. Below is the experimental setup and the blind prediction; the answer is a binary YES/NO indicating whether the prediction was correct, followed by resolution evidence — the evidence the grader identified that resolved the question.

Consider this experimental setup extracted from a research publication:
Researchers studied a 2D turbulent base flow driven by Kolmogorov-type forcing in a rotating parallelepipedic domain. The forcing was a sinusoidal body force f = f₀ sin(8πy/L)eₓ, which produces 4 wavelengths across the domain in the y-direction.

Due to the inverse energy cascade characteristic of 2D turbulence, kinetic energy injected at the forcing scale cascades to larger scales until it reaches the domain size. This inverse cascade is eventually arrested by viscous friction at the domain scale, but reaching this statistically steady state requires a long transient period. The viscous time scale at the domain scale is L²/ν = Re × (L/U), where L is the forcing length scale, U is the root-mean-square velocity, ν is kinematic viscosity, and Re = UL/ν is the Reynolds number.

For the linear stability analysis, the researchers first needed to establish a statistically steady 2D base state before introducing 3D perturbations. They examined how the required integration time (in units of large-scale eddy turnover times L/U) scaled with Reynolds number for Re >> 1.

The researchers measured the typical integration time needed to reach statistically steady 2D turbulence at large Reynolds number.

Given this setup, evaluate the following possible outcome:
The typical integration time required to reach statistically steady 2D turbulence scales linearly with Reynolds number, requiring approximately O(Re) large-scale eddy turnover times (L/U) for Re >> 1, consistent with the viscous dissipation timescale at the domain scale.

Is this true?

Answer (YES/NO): YES